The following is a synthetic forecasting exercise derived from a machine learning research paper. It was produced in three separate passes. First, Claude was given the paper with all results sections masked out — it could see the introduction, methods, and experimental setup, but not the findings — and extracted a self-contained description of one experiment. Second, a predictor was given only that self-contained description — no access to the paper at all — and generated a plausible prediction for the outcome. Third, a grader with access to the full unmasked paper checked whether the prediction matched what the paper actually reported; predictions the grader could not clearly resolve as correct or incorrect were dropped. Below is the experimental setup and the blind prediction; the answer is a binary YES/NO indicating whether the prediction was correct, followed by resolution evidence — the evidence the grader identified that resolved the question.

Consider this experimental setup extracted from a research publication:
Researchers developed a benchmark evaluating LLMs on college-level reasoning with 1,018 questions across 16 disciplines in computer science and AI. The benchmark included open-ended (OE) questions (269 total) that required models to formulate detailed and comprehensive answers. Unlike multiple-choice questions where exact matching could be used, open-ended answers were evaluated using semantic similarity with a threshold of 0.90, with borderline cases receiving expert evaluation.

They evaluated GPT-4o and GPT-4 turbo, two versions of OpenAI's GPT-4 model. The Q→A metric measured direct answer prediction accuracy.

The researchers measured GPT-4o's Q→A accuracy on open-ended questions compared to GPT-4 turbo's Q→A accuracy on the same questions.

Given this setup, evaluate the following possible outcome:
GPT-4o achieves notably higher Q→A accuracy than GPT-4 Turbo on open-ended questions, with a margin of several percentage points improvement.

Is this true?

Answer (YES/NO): NO